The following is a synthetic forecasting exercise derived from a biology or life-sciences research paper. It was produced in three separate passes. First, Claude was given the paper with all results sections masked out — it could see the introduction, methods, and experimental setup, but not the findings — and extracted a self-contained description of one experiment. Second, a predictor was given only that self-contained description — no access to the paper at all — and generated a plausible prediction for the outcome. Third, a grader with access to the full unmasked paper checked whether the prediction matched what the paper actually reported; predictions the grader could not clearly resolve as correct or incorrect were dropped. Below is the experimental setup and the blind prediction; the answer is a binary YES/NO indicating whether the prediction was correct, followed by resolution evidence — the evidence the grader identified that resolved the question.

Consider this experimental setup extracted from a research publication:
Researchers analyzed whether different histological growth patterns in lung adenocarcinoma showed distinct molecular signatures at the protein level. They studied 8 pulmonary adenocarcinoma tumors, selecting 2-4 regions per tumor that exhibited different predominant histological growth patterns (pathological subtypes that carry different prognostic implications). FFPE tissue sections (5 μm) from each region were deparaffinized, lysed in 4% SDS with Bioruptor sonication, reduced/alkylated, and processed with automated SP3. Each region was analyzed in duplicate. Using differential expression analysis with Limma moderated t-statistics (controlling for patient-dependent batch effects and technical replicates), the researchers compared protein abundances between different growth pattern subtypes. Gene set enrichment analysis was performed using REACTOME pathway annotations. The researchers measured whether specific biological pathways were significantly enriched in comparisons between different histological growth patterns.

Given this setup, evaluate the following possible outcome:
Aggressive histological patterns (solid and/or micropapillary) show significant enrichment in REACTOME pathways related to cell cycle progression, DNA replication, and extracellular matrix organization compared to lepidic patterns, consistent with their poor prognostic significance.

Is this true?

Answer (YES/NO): NO